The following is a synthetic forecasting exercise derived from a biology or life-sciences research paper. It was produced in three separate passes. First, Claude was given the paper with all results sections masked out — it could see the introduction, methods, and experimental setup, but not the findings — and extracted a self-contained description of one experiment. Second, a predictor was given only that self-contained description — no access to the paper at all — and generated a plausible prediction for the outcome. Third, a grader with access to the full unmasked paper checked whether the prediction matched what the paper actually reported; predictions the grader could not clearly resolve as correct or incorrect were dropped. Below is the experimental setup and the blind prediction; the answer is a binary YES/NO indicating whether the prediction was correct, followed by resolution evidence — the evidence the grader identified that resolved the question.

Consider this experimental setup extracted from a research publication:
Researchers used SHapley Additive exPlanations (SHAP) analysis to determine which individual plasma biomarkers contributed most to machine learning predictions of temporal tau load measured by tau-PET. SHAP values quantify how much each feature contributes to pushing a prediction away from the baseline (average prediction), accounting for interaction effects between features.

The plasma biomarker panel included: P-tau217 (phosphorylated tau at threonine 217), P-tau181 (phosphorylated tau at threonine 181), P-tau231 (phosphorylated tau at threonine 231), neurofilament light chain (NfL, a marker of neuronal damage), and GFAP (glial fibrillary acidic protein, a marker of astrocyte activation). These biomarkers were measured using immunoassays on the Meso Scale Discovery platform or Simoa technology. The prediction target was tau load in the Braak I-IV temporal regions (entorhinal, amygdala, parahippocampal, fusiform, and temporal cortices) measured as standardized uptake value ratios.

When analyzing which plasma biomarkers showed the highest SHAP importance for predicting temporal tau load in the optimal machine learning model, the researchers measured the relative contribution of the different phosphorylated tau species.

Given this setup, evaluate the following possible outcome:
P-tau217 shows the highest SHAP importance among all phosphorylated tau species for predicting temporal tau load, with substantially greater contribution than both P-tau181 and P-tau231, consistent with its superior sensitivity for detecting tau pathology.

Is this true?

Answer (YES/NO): YES